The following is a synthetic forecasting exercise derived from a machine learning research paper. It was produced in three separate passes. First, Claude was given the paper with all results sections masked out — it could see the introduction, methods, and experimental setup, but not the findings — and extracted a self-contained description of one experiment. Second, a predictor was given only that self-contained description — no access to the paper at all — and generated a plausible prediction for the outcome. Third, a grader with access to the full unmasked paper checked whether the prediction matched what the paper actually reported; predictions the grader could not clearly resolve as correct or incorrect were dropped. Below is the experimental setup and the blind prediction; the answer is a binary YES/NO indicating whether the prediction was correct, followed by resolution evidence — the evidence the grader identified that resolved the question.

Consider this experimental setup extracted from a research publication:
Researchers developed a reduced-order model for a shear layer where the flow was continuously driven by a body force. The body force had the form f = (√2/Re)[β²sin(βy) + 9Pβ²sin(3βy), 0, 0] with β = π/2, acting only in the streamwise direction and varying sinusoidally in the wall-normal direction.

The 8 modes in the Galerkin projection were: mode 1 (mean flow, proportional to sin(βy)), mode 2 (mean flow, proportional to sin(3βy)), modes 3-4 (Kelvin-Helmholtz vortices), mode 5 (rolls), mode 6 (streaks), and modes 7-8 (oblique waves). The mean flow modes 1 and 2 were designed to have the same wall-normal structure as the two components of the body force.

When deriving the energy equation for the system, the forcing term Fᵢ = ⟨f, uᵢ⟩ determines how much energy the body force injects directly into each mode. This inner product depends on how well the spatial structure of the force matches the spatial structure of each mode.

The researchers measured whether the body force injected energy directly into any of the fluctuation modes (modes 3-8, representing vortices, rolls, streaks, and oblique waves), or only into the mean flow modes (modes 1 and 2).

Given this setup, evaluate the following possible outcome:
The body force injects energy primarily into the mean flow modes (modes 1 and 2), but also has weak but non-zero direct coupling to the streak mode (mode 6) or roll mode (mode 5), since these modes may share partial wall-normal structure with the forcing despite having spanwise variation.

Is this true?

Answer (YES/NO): NO